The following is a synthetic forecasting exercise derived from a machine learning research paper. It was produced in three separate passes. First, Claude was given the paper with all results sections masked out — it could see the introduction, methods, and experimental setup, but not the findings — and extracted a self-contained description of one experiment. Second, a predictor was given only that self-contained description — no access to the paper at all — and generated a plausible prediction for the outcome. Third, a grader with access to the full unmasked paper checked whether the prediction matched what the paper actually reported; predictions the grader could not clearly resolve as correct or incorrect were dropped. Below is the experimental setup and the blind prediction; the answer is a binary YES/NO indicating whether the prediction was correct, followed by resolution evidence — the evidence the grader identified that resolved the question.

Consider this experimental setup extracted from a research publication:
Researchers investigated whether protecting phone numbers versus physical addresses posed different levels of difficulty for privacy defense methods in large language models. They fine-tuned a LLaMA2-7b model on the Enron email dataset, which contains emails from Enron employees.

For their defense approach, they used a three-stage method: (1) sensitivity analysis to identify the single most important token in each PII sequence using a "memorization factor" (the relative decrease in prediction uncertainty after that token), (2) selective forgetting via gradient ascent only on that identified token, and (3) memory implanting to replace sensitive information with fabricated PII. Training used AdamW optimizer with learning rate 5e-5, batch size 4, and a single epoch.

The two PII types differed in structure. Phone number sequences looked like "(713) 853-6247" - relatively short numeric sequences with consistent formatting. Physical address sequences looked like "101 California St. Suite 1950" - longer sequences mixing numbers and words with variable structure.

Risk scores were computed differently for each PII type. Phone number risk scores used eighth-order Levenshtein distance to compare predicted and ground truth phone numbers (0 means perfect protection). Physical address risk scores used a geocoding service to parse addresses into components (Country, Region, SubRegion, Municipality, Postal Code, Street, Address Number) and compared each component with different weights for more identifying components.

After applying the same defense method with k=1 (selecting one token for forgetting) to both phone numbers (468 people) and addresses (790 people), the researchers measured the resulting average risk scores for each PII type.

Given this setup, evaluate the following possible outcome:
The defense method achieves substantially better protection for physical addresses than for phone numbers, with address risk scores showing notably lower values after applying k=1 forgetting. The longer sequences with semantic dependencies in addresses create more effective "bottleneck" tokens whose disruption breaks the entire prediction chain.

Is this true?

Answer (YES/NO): NO